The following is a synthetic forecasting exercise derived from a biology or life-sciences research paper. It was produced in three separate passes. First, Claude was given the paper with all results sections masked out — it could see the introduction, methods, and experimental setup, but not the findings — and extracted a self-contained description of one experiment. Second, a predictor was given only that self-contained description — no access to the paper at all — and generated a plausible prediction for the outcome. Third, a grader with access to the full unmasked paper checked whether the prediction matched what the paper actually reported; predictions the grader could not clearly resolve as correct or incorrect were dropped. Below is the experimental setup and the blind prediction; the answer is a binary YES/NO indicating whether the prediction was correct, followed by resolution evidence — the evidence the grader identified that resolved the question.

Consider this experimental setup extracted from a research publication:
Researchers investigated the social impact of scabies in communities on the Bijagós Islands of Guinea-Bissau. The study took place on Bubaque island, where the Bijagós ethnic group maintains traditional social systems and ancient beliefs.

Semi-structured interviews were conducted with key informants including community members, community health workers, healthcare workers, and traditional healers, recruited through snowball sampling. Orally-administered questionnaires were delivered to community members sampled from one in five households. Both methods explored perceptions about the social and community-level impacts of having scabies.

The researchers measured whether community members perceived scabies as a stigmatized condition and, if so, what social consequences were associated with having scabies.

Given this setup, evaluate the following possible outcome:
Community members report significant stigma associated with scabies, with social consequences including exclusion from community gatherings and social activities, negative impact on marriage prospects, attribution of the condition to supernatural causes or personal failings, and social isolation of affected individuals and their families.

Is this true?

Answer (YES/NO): NO